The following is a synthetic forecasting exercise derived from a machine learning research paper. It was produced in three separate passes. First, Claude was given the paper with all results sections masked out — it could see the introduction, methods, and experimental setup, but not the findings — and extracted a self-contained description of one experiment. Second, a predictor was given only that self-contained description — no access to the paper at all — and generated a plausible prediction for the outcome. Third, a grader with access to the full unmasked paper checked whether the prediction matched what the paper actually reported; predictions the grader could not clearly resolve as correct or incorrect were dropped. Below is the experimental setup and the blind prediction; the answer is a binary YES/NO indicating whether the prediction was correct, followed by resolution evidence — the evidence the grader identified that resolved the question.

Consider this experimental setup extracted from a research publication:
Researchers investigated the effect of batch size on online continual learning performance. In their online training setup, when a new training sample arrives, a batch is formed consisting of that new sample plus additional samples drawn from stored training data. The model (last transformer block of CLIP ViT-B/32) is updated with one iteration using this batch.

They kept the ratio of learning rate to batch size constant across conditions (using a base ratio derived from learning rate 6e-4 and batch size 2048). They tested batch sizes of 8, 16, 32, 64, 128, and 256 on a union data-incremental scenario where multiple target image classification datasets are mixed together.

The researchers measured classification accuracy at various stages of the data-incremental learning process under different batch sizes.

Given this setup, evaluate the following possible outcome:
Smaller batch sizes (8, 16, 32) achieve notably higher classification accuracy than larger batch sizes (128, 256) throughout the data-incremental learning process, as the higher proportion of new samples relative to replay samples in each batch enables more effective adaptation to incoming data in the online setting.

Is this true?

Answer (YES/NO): NO